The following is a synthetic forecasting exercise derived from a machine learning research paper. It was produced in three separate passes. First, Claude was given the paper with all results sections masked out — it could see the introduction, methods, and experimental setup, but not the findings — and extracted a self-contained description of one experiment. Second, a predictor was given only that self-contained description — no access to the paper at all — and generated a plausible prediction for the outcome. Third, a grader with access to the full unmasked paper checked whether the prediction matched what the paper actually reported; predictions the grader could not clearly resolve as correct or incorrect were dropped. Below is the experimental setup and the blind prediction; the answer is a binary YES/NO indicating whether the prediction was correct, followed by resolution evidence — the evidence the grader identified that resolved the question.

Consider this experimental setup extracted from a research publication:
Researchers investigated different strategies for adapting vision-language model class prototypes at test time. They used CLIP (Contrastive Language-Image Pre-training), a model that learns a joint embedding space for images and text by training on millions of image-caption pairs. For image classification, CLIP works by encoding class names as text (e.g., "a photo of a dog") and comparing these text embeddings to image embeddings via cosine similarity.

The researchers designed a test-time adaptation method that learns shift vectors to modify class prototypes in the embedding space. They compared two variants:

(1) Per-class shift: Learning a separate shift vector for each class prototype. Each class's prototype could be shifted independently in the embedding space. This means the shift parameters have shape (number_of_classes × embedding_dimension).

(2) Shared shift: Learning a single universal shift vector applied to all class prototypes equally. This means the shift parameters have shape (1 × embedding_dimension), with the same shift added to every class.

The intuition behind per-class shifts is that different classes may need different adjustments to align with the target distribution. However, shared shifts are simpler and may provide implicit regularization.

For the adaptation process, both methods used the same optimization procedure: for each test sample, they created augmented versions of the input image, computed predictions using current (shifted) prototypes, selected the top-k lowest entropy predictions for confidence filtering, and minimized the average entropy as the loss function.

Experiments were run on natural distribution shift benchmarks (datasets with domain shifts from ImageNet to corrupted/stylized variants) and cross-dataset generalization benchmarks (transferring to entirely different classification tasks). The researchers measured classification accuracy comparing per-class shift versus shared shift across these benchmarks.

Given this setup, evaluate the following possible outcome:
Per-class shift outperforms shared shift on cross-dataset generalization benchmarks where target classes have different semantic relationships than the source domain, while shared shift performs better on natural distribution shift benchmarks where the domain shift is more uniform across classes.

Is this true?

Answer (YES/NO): NO